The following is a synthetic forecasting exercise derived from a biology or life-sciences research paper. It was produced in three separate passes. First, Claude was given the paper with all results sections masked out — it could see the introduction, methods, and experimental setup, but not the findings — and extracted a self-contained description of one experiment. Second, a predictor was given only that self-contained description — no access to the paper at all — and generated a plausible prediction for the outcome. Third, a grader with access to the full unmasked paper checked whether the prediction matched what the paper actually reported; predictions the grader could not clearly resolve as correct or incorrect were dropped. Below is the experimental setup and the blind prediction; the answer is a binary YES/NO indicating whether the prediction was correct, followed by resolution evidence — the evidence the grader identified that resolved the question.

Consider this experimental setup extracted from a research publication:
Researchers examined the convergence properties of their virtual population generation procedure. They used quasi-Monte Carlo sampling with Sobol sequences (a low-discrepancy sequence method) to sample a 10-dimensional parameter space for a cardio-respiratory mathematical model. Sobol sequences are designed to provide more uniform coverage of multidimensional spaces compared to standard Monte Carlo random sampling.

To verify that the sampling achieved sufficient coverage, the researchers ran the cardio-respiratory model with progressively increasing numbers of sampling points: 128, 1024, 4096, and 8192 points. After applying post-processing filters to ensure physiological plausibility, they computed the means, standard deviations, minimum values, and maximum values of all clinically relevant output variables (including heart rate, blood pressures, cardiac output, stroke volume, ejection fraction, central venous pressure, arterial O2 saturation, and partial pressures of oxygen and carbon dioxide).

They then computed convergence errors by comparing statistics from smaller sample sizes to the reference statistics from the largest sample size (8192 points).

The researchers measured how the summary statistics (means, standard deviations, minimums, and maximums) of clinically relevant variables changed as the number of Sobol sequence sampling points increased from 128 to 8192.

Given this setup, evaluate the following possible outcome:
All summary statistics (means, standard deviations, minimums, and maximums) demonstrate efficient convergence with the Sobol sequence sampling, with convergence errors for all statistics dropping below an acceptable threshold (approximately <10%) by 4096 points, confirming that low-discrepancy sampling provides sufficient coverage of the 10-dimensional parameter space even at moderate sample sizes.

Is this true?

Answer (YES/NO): NO